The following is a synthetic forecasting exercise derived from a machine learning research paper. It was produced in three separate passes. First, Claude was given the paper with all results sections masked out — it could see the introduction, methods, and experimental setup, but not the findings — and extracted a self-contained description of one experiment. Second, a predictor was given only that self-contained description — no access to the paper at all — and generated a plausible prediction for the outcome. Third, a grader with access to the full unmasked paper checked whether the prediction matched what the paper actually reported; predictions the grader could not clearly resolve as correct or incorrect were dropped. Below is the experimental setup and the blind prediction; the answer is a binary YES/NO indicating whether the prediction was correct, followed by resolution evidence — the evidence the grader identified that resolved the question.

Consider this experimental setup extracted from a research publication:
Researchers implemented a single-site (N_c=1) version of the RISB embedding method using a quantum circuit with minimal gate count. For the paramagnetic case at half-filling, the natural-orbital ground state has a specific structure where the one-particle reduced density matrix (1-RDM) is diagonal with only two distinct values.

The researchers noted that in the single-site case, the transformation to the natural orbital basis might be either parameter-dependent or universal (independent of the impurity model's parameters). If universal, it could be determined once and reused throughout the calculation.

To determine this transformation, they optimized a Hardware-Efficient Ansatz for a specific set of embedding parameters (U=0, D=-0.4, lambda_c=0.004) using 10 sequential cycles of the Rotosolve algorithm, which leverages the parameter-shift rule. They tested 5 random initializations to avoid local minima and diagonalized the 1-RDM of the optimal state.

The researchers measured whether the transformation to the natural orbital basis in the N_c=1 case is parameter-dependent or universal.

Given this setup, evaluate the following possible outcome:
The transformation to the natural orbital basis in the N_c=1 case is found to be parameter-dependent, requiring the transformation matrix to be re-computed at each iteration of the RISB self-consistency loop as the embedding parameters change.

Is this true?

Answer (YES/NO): NO